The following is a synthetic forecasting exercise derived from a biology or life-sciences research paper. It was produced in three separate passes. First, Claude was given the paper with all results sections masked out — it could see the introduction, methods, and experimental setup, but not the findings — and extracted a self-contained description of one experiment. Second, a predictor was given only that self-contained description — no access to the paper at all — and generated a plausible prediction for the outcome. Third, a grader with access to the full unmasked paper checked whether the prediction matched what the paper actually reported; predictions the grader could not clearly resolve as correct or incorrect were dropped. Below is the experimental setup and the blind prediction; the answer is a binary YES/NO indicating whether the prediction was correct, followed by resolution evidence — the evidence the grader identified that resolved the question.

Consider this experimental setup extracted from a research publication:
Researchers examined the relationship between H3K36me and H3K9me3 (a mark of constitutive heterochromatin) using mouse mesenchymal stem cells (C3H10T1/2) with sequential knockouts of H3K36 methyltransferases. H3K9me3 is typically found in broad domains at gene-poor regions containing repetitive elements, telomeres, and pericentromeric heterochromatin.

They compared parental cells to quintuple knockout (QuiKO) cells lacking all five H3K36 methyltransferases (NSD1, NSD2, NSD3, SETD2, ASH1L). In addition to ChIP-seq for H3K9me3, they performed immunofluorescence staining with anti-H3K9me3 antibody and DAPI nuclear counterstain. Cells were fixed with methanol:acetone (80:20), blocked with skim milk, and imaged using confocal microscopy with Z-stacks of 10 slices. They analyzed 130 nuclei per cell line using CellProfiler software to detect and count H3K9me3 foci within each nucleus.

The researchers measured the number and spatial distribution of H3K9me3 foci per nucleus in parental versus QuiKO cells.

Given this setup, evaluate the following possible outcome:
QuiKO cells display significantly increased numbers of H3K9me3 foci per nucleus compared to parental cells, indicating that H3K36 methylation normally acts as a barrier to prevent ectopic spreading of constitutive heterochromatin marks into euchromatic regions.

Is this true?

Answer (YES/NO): NO